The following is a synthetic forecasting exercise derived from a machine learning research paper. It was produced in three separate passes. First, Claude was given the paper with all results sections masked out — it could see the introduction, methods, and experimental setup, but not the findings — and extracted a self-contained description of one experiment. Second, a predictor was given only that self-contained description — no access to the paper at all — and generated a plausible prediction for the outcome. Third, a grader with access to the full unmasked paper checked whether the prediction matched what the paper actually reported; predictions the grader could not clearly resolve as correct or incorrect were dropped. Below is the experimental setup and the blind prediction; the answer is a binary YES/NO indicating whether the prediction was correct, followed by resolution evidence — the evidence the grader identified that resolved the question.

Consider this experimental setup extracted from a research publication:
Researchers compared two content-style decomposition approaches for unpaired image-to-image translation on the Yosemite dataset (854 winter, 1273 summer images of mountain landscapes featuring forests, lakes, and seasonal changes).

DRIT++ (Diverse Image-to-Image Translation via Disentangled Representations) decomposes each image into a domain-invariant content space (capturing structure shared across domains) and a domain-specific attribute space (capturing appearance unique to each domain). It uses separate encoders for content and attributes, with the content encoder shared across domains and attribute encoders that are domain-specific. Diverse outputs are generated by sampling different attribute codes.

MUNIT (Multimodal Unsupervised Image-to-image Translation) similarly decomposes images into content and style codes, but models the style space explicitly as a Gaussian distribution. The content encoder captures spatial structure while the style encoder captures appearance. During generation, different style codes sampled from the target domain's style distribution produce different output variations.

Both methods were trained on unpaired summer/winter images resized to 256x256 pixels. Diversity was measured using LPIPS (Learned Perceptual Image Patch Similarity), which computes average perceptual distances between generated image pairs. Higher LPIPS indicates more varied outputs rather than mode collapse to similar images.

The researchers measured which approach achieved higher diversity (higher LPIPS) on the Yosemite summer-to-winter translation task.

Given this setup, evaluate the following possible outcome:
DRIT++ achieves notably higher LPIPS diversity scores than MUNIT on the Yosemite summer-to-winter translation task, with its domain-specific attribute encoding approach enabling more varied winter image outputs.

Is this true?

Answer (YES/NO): YES